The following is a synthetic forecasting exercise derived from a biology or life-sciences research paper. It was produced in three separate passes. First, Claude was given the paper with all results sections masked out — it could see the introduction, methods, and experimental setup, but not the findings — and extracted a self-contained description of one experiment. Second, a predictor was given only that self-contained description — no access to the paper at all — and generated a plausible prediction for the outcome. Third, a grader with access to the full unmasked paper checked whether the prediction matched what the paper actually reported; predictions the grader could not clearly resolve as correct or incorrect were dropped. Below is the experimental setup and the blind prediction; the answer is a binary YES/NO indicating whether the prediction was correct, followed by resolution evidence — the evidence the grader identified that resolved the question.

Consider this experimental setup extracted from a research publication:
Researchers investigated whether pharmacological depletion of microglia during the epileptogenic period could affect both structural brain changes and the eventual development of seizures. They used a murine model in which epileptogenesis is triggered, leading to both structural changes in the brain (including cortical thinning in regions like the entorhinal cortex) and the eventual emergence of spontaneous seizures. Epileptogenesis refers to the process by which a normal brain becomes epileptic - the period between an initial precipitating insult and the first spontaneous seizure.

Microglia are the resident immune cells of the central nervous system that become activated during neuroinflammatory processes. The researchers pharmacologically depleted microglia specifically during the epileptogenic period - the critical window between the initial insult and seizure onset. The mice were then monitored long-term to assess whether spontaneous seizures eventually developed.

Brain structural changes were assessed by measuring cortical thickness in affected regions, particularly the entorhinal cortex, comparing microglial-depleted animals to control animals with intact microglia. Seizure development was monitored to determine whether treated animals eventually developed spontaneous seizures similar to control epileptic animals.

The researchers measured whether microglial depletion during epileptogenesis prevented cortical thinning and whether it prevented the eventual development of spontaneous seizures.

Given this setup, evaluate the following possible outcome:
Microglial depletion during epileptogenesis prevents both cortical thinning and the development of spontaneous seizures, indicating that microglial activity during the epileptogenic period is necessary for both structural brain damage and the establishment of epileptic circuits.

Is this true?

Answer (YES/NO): NO